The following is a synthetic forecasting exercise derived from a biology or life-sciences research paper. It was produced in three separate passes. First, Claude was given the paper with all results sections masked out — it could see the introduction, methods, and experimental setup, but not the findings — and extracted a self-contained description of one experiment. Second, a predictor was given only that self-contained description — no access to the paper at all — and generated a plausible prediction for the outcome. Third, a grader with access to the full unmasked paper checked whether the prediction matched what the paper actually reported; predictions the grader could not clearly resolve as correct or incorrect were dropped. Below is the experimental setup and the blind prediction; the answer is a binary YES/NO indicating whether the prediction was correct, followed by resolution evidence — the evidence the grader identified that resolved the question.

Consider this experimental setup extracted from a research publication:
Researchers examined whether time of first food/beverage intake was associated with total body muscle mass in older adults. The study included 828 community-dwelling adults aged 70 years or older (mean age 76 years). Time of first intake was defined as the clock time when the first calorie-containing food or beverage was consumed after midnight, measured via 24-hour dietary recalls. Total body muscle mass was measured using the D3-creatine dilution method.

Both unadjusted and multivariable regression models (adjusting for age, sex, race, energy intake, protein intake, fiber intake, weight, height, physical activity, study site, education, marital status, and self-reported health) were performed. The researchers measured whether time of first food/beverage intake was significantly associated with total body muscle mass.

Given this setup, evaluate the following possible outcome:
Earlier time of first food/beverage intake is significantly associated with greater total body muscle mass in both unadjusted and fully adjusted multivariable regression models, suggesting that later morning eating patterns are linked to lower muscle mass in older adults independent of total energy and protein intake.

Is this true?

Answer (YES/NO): NO